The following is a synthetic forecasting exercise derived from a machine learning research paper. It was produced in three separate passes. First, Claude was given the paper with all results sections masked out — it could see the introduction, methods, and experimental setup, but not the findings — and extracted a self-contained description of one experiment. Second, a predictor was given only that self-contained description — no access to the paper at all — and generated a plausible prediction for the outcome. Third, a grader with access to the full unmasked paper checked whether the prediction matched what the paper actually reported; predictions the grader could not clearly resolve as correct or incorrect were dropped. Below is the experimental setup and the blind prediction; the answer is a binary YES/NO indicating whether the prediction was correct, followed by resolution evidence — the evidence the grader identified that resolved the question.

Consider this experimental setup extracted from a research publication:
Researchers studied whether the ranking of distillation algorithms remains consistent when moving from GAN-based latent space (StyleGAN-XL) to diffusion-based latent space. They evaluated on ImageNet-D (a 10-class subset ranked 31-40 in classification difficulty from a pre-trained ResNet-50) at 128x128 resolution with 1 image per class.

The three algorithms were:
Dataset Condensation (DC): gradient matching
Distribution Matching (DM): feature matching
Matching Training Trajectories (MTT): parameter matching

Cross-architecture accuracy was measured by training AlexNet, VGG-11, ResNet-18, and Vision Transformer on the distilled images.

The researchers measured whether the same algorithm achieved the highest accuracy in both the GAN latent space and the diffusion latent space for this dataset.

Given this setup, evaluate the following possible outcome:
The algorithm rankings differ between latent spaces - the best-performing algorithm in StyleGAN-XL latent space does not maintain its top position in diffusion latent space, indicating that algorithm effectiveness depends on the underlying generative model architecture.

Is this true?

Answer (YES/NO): NO